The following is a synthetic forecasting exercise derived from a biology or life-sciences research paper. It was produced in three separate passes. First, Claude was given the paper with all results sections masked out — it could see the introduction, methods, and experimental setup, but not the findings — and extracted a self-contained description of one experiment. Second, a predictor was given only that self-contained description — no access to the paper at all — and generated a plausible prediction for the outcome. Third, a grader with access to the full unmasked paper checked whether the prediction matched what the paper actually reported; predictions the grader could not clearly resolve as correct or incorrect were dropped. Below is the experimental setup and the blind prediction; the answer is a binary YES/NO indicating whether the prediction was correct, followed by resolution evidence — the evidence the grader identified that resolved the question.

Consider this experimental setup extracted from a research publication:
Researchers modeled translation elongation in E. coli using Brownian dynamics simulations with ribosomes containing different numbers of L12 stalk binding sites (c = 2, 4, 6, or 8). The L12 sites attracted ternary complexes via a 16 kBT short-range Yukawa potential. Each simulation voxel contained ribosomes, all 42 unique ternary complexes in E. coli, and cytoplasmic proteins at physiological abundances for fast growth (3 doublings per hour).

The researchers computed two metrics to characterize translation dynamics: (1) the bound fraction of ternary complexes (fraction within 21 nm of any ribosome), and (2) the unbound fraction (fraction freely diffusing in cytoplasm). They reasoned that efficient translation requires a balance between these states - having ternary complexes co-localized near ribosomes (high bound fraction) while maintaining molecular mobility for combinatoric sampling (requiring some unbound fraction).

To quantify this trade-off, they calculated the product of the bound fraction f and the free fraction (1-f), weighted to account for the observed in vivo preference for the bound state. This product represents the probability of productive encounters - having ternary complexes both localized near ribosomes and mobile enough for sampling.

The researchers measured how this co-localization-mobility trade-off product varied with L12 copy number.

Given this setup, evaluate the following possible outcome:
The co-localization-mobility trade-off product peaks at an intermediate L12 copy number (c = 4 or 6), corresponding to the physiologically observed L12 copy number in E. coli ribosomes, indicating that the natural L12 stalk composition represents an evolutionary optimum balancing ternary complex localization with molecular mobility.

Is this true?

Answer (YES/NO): YES